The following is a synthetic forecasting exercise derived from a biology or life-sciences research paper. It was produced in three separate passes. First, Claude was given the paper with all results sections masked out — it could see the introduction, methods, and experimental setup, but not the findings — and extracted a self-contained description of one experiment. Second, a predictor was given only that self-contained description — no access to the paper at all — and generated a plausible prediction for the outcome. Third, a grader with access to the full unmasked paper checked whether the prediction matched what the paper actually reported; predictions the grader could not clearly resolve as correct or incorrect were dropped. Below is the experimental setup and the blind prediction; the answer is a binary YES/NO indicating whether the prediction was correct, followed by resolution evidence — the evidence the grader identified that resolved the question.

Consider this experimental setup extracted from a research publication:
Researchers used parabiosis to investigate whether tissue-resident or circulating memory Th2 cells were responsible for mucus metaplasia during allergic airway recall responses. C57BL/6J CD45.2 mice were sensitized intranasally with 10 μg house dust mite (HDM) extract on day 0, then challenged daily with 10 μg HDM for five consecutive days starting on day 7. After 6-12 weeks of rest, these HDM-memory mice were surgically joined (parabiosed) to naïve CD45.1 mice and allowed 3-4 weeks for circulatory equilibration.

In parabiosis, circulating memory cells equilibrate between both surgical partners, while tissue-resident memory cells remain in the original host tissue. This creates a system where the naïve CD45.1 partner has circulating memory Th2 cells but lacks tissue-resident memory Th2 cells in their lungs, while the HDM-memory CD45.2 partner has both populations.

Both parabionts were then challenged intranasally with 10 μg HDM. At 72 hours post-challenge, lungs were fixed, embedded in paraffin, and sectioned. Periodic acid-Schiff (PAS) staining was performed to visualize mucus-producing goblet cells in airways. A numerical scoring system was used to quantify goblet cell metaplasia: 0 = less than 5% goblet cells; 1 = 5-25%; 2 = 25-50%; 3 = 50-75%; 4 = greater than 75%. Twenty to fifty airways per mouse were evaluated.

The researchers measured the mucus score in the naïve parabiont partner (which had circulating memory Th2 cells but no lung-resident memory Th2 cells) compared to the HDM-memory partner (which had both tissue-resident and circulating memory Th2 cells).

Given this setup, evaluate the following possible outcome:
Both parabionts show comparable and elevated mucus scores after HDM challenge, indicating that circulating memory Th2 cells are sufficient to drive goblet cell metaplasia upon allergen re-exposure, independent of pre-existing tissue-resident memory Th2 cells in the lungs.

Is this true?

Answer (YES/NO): NO